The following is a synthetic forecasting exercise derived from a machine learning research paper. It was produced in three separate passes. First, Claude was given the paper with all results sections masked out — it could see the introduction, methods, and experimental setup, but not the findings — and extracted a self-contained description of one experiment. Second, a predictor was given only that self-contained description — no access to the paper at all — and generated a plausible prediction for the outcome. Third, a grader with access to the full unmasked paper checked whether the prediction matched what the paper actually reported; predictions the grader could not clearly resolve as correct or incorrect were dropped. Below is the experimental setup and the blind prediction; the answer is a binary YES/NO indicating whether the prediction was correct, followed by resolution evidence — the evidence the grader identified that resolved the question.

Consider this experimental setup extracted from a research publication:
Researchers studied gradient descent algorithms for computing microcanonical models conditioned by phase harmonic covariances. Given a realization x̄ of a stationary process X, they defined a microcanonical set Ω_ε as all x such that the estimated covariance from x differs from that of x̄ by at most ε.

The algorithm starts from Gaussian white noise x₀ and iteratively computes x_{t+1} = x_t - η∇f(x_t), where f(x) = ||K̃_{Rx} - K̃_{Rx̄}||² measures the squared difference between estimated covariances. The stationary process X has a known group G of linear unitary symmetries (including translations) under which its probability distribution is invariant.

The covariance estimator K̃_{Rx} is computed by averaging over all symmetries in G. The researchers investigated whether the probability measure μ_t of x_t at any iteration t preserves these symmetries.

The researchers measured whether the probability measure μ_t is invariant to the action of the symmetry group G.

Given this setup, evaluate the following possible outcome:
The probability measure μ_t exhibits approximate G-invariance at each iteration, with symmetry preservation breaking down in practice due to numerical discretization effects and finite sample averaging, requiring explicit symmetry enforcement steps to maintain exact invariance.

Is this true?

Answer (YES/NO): NO